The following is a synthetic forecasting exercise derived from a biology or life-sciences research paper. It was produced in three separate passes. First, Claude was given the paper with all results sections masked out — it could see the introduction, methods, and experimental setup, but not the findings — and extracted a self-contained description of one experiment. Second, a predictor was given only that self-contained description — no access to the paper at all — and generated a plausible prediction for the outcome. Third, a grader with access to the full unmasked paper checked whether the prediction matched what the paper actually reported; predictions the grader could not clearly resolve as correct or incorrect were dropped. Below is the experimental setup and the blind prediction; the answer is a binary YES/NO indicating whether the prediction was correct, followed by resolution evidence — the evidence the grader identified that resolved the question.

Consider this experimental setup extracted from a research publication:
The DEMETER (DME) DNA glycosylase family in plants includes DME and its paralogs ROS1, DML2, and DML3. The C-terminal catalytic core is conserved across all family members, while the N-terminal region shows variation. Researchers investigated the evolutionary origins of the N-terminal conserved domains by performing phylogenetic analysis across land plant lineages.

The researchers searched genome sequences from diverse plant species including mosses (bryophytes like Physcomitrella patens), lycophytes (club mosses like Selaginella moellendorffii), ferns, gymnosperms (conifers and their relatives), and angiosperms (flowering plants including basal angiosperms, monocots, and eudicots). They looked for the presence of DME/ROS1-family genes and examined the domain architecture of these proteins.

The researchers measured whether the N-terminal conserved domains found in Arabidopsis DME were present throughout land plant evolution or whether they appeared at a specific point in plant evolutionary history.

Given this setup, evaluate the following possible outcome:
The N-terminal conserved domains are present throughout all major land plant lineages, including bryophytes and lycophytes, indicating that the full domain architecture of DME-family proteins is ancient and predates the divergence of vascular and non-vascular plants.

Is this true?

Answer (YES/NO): NO